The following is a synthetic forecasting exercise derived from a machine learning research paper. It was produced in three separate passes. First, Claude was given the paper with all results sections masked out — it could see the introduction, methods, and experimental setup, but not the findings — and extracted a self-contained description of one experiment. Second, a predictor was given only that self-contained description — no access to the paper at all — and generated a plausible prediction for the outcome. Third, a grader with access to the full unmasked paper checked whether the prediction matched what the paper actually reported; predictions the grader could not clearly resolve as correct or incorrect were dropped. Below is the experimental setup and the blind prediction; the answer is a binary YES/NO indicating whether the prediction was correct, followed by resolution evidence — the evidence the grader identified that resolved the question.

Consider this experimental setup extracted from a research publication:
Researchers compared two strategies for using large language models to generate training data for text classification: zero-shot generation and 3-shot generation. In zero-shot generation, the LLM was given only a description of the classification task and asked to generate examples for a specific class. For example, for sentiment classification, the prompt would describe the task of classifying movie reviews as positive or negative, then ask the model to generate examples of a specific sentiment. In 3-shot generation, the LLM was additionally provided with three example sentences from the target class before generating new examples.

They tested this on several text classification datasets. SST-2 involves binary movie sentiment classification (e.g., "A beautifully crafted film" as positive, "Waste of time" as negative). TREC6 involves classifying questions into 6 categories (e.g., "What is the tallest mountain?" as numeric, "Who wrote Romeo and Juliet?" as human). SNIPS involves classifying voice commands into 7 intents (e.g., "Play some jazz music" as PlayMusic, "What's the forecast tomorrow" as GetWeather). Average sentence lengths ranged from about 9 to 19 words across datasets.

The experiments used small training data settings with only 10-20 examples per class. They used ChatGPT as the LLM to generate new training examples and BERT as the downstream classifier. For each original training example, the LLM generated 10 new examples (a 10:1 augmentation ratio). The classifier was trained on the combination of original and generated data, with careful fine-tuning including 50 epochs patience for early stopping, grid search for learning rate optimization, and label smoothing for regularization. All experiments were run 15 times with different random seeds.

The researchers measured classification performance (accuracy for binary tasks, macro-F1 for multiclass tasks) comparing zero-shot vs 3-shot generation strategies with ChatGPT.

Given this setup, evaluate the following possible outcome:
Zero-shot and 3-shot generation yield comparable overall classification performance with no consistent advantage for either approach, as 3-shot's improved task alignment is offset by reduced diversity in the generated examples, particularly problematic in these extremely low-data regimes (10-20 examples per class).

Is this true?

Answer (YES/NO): NO